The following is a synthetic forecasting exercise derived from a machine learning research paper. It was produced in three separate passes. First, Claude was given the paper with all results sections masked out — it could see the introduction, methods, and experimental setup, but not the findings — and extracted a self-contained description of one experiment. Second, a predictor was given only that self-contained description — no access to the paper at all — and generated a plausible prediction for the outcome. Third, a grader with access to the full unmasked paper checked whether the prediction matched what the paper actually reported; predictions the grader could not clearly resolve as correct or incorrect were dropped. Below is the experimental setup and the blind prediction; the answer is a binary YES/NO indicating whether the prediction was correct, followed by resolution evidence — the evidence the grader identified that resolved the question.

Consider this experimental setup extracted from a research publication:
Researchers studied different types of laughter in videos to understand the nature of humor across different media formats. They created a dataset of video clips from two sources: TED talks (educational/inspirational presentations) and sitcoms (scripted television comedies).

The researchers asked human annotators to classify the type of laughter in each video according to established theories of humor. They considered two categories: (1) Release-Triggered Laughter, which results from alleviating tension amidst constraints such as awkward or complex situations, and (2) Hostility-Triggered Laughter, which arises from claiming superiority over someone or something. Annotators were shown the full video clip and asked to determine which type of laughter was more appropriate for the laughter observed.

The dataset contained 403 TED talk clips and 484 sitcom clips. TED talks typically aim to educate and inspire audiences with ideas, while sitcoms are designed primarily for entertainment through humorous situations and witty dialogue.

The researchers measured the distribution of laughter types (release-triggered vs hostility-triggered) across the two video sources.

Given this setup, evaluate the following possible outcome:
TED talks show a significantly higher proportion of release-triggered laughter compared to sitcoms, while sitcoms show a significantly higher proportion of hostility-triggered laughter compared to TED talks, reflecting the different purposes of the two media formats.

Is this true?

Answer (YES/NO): YES